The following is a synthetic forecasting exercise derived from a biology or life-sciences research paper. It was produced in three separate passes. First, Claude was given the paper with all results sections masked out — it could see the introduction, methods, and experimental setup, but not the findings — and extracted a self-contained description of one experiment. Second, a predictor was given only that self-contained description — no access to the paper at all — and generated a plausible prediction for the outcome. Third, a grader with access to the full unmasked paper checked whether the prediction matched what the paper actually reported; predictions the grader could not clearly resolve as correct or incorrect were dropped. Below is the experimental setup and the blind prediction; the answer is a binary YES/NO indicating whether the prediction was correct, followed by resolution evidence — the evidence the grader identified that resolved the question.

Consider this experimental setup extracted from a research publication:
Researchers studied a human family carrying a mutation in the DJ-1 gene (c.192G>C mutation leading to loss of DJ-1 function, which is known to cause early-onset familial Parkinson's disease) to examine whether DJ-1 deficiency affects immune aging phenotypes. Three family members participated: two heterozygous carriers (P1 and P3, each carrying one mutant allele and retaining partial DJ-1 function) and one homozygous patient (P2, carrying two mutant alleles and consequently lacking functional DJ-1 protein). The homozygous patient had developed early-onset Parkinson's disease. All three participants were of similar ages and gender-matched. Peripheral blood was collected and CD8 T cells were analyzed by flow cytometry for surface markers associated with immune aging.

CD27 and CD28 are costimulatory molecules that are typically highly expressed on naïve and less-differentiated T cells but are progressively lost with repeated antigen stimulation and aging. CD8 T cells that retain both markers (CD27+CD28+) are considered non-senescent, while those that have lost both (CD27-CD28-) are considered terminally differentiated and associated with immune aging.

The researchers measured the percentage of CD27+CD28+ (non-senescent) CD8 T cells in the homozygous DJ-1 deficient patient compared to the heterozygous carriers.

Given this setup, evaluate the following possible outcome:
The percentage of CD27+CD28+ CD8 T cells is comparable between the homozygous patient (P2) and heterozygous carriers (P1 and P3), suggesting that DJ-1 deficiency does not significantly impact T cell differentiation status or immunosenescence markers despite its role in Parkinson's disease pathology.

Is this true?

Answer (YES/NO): NO